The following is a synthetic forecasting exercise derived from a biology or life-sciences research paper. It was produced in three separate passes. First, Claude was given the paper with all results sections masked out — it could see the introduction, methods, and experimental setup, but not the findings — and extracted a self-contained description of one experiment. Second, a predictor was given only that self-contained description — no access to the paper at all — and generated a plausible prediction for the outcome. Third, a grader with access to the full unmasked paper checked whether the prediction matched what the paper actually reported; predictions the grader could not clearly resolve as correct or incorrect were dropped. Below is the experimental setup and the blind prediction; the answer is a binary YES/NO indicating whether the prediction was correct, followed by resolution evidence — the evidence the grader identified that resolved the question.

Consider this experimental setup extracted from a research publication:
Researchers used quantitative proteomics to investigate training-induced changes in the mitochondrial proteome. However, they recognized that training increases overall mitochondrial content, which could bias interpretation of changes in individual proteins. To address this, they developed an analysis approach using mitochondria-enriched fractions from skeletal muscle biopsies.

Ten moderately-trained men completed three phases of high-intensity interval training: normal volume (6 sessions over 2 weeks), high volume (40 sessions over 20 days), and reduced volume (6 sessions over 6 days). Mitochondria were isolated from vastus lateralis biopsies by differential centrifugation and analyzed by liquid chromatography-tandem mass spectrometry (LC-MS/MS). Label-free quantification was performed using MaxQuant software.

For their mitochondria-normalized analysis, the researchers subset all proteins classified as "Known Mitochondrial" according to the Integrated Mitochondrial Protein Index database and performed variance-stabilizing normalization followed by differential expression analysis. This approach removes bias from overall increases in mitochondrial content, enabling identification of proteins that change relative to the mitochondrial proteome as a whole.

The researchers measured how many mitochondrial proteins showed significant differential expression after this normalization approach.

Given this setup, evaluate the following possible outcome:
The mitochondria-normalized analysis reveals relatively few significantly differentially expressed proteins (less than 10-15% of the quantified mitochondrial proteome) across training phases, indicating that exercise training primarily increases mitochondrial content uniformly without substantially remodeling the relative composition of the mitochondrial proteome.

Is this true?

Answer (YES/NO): NO